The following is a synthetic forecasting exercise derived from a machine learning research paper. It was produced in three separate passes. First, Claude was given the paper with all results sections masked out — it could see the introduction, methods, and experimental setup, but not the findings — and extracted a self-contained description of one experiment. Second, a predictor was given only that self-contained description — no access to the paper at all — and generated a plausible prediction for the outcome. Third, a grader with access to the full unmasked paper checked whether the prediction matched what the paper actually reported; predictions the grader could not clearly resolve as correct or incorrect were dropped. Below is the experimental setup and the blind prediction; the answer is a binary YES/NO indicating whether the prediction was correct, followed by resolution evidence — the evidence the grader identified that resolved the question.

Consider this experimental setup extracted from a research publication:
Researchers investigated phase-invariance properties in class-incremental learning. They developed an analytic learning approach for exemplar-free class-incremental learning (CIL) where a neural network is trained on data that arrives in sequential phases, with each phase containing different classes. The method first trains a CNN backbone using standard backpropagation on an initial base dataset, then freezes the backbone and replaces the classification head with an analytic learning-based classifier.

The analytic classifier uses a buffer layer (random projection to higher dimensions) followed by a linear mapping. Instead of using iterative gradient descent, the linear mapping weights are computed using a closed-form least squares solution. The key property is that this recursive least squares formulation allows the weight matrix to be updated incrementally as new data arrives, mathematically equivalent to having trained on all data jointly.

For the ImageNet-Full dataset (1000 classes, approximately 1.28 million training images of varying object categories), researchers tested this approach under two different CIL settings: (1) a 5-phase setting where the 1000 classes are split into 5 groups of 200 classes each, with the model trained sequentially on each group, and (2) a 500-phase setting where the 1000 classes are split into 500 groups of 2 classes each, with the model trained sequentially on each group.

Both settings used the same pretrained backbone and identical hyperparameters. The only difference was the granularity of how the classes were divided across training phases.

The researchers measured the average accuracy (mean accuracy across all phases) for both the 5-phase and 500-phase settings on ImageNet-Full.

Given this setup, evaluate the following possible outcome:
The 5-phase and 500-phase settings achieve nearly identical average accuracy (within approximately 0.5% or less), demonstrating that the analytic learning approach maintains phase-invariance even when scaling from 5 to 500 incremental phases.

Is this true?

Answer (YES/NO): YES